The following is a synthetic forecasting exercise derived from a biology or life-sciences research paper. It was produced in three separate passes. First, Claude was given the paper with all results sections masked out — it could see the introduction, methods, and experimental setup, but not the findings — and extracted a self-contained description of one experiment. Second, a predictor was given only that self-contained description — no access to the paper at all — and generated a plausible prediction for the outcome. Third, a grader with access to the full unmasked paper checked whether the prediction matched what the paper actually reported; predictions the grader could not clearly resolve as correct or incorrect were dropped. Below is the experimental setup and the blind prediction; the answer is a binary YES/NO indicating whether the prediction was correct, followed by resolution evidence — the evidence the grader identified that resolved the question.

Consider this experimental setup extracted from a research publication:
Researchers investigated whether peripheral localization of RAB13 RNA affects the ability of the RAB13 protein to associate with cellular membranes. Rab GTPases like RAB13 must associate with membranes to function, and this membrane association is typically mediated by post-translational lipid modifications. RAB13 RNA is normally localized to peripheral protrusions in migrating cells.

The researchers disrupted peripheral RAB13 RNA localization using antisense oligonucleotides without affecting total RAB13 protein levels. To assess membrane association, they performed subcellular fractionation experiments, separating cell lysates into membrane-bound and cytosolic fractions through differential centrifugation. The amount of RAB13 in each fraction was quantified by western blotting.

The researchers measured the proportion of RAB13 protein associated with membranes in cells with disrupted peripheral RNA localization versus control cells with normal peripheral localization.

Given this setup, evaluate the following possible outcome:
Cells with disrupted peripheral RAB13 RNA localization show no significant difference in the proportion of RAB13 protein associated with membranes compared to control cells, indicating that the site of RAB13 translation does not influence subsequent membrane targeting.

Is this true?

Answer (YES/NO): YES